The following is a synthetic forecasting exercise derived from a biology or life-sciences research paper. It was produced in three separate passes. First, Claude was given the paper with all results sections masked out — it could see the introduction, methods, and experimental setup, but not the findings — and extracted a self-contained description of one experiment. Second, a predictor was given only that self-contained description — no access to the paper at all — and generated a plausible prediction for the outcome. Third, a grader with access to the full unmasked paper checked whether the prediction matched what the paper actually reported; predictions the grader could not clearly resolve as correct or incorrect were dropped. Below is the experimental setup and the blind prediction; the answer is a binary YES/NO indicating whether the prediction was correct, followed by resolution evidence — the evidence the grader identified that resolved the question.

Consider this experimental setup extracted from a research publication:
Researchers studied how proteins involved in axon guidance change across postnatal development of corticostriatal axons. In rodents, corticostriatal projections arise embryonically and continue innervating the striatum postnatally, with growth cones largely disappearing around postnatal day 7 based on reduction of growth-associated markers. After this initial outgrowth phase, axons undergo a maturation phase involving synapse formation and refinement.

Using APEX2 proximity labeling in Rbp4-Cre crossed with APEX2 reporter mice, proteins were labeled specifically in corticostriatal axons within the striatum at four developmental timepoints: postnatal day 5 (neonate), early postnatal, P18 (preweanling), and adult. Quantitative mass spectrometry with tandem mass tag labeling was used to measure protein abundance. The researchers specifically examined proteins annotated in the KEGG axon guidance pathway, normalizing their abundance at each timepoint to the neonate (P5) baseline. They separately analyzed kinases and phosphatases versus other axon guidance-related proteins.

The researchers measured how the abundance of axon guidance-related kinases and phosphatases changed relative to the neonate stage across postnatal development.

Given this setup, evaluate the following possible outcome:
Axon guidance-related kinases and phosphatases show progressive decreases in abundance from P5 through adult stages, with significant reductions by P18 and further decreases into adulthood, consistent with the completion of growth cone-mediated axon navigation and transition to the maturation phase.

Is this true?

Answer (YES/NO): NO